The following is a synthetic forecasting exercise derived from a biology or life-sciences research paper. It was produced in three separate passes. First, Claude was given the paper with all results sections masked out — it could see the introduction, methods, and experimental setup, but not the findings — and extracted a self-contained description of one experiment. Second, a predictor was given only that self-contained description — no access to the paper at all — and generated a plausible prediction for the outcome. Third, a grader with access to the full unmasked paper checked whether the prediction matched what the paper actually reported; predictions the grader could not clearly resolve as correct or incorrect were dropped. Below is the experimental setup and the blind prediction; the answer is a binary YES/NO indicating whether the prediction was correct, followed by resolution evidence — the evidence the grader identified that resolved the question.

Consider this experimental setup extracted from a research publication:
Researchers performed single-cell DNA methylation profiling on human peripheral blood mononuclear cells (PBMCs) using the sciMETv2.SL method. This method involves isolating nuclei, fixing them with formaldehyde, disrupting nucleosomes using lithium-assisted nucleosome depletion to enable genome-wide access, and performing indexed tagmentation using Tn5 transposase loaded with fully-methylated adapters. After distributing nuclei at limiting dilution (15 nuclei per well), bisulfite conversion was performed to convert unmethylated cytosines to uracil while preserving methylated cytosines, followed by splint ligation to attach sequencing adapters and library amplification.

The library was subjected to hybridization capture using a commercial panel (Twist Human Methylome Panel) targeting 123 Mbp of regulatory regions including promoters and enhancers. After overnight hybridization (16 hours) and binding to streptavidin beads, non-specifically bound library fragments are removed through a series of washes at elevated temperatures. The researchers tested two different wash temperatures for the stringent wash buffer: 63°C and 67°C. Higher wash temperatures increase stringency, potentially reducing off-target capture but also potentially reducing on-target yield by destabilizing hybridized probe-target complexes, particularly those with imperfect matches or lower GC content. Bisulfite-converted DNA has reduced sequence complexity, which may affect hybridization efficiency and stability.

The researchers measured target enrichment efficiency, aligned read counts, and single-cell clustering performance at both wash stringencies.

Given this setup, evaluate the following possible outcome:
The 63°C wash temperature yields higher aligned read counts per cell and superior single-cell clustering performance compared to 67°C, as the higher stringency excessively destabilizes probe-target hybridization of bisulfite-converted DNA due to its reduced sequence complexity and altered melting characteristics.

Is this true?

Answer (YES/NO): NO